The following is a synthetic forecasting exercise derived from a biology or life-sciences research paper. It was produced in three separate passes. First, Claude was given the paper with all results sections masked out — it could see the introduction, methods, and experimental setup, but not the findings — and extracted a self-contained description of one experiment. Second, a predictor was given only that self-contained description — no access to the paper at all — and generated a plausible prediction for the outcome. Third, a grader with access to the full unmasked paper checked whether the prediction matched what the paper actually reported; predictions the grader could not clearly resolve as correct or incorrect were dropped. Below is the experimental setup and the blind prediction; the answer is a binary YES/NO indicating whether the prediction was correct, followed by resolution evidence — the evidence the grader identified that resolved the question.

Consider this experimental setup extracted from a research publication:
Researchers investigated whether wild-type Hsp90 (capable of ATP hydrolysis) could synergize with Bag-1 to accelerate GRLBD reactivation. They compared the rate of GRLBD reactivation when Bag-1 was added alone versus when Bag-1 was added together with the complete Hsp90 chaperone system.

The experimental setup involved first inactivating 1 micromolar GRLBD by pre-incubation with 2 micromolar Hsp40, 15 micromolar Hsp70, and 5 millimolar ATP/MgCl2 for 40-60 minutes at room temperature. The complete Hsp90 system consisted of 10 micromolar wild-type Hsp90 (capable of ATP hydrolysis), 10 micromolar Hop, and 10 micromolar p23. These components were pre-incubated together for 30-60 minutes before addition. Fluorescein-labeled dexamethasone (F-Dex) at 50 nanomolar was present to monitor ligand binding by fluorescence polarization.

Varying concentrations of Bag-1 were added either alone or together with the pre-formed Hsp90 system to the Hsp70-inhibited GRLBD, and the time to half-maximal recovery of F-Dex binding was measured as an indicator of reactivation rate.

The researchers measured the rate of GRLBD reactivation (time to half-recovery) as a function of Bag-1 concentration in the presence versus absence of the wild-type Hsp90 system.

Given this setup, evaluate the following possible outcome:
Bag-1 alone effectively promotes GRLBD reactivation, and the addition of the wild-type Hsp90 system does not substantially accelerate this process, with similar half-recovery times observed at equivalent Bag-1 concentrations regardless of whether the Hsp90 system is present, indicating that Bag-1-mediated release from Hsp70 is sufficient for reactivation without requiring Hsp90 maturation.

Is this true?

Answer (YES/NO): NO